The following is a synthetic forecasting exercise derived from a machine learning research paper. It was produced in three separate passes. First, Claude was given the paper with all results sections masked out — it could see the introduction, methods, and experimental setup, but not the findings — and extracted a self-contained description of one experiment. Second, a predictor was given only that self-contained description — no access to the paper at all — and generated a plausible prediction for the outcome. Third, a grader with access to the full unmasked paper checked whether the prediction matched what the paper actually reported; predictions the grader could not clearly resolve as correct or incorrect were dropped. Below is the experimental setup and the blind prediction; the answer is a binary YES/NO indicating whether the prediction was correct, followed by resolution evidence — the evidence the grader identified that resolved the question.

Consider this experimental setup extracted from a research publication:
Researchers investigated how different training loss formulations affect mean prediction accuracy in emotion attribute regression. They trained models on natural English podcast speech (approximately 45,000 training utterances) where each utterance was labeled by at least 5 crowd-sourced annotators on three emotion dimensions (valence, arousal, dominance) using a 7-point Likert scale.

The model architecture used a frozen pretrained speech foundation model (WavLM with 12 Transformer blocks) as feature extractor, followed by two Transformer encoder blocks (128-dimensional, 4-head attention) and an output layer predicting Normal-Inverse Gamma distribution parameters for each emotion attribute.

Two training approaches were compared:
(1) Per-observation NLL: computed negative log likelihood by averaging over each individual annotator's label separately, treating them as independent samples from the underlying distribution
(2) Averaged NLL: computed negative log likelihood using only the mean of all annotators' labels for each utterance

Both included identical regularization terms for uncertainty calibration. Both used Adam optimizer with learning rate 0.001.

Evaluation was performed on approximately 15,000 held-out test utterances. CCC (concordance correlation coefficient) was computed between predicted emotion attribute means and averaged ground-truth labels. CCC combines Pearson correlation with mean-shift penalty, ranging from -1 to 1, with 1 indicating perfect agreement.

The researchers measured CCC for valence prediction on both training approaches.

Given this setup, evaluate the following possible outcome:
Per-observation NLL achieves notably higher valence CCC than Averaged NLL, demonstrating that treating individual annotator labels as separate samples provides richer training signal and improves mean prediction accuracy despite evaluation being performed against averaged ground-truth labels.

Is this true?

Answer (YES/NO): YES